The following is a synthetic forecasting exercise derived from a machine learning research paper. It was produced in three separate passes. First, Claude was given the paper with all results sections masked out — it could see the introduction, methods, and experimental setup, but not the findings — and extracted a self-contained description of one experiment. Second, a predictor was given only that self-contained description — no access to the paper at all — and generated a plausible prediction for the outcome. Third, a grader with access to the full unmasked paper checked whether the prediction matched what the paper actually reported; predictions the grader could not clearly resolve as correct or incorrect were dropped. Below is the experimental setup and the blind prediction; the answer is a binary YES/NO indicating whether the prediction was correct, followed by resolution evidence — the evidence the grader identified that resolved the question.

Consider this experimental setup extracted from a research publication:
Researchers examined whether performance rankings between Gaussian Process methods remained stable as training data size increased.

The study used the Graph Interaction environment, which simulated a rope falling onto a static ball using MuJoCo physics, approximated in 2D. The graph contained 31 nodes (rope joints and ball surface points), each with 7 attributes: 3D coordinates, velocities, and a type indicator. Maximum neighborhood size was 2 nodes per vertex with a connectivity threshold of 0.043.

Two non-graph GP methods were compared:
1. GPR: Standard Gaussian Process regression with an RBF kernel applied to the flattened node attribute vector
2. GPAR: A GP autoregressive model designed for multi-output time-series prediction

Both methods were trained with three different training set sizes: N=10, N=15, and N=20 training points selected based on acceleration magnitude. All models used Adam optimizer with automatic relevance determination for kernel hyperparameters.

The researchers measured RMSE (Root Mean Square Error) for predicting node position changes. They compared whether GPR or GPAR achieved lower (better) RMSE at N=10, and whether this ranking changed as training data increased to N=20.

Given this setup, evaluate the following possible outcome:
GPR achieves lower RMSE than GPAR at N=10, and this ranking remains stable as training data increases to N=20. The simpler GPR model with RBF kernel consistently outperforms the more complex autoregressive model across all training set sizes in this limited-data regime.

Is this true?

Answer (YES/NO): YES